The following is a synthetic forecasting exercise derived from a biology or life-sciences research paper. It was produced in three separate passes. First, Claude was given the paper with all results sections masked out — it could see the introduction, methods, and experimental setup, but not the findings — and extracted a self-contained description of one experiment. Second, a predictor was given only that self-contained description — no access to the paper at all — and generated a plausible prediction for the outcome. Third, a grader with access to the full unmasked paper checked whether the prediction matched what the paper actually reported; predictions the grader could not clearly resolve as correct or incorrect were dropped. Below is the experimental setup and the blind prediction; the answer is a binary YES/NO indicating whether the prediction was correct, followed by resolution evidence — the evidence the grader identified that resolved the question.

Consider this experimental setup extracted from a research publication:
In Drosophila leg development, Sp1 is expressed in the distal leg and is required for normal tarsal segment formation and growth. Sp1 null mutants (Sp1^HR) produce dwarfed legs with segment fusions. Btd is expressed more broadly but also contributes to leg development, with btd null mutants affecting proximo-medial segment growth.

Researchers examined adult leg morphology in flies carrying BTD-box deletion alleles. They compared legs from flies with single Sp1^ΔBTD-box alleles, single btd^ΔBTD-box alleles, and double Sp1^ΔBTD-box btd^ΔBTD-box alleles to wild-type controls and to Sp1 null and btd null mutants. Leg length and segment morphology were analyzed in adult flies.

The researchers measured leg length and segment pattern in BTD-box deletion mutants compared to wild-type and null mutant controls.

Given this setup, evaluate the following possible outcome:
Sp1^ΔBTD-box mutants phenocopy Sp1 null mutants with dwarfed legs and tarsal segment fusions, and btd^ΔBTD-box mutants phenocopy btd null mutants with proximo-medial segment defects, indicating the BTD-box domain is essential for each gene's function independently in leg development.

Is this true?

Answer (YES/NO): NO